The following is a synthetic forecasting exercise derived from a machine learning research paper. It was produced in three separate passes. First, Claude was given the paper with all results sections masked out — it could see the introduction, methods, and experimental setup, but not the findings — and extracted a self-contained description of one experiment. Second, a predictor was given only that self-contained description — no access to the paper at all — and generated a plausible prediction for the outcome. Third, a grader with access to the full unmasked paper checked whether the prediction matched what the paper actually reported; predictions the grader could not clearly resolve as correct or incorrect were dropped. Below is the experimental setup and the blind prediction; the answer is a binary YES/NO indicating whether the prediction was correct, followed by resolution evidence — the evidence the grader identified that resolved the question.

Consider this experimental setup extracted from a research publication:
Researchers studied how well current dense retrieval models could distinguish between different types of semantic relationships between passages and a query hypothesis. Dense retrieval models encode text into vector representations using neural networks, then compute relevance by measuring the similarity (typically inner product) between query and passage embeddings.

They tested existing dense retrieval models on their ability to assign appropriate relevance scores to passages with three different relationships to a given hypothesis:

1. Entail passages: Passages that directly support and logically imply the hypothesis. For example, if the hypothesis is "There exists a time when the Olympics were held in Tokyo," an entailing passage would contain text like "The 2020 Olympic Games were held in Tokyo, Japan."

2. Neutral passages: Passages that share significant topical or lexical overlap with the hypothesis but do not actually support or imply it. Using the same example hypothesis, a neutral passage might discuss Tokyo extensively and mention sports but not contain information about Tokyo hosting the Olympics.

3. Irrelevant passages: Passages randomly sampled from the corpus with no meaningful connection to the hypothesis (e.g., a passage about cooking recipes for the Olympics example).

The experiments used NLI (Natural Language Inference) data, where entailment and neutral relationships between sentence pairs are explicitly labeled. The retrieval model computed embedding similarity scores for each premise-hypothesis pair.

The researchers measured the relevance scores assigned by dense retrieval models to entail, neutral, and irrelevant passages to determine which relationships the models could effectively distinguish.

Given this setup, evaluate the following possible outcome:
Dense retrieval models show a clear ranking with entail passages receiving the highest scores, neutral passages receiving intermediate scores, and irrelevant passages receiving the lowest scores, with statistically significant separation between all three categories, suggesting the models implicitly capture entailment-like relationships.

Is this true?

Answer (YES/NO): NO